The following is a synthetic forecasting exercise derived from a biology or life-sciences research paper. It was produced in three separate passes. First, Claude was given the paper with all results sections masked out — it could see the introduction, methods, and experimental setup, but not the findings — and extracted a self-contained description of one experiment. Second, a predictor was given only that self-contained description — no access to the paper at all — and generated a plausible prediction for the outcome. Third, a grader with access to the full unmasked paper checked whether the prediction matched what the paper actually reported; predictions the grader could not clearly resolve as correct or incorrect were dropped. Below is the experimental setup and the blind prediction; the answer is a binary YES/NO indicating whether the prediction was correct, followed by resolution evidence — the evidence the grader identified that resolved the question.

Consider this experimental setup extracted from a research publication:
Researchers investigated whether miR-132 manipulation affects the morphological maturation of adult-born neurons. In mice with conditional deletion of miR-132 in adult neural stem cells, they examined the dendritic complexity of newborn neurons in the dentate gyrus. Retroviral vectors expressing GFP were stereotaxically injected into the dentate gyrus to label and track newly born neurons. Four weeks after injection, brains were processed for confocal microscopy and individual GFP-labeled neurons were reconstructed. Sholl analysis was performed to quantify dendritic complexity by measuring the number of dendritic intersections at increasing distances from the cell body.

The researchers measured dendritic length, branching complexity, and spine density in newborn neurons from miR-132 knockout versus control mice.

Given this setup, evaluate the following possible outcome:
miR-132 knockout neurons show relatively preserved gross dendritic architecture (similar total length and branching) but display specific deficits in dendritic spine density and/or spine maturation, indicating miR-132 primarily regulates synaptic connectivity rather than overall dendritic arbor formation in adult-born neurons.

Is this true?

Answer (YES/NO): NO